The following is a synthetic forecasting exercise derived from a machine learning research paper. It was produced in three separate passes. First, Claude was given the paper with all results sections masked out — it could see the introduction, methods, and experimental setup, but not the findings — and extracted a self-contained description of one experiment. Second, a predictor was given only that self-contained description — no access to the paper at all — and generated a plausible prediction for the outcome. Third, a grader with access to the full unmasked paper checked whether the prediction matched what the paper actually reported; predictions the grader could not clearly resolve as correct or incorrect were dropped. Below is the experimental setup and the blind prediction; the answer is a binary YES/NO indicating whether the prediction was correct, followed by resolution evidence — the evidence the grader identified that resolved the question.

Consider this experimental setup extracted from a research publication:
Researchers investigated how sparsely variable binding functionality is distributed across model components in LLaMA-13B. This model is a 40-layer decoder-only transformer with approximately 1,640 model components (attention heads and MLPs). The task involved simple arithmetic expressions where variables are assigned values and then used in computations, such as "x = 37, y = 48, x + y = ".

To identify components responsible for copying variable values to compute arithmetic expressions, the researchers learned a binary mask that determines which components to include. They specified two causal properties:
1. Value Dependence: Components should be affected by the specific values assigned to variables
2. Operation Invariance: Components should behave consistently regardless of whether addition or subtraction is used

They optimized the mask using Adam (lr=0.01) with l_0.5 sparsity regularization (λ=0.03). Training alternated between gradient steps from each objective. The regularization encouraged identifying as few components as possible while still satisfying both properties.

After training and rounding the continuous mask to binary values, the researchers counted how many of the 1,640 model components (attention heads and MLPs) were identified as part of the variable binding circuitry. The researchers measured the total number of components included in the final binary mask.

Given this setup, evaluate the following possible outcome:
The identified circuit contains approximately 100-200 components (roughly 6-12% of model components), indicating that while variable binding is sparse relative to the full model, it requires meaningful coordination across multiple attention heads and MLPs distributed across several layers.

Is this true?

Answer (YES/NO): NO